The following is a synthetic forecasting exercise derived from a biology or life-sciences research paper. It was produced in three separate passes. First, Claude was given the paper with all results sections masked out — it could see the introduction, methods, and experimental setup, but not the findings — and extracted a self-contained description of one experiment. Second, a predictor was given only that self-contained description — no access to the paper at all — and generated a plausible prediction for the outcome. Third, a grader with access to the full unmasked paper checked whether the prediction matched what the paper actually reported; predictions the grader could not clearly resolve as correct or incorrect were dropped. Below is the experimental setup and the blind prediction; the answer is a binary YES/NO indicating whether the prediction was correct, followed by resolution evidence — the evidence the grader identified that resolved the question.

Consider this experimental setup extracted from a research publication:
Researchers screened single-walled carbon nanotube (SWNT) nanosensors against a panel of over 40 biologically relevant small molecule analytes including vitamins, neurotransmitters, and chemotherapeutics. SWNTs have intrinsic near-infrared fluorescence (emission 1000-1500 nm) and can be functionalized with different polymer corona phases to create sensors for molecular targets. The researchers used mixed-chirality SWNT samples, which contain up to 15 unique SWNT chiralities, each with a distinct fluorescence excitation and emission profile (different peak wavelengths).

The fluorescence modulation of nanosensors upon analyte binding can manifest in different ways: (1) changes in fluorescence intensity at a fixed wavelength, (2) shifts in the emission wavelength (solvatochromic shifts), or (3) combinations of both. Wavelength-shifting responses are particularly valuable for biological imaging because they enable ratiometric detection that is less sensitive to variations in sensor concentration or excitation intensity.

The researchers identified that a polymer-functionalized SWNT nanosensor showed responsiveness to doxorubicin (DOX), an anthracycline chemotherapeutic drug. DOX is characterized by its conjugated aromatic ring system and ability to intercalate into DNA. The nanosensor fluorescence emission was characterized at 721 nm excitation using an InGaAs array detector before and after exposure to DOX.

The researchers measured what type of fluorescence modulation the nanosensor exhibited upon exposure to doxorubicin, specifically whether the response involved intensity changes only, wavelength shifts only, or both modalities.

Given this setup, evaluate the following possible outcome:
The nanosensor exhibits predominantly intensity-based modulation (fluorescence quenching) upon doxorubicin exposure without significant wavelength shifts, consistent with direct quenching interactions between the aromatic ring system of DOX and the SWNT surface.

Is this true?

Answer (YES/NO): NO